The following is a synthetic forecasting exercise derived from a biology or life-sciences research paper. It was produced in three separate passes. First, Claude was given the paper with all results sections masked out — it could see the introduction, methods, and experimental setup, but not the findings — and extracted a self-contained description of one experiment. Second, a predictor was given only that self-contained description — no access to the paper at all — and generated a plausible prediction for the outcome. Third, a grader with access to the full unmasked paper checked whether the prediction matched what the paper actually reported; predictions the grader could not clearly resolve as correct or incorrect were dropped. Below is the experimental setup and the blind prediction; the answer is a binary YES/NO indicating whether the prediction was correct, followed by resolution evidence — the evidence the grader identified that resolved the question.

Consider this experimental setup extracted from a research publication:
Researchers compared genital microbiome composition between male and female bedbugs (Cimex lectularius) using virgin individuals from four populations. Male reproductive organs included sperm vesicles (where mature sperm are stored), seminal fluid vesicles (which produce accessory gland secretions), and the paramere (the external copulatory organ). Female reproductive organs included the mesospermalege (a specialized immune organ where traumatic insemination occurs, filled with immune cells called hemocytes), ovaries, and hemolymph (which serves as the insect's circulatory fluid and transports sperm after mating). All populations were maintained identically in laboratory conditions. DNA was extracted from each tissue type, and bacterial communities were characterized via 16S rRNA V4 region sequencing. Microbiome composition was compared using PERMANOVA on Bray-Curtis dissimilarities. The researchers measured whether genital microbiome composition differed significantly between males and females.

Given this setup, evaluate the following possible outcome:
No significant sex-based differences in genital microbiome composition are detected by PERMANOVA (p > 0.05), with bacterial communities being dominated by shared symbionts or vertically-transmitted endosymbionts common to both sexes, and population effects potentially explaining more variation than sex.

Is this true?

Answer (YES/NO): NO